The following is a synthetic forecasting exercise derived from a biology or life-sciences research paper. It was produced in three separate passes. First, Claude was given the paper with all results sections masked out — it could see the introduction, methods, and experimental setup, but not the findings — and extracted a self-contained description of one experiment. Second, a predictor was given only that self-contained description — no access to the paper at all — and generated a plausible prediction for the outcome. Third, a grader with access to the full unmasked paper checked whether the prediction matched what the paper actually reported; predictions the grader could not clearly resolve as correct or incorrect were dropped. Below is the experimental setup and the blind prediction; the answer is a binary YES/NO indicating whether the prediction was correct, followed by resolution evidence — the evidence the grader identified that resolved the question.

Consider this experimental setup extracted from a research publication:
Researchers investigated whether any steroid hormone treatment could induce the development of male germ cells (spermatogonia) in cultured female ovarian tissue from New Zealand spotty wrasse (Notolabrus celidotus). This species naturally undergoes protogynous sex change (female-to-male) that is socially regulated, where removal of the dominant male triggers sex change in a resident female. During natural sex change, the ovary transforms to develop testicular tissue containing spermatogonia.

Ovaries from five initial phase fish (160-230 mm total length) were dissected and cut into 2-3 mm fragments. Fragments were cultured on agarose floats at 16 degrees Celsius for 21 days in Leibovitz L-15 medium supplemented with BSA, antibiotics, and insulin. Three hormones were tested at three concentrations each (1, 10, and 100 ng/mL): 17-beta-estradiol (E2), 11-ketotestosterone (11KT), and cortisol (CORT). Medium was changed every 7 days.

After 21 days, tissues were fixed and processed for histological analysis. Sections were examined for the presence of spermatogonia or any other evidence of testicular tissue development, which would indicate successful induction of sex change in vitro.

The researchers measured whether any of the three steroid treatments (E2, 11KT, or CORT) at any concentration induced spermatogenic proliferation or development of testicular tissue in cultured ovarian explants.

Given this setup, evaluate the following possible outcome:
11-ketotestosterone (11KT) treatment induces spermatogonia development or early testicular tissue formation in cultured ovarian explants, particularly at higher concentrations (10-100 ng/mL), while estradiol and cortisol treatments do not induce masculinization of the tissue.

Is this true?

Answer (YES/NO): NO